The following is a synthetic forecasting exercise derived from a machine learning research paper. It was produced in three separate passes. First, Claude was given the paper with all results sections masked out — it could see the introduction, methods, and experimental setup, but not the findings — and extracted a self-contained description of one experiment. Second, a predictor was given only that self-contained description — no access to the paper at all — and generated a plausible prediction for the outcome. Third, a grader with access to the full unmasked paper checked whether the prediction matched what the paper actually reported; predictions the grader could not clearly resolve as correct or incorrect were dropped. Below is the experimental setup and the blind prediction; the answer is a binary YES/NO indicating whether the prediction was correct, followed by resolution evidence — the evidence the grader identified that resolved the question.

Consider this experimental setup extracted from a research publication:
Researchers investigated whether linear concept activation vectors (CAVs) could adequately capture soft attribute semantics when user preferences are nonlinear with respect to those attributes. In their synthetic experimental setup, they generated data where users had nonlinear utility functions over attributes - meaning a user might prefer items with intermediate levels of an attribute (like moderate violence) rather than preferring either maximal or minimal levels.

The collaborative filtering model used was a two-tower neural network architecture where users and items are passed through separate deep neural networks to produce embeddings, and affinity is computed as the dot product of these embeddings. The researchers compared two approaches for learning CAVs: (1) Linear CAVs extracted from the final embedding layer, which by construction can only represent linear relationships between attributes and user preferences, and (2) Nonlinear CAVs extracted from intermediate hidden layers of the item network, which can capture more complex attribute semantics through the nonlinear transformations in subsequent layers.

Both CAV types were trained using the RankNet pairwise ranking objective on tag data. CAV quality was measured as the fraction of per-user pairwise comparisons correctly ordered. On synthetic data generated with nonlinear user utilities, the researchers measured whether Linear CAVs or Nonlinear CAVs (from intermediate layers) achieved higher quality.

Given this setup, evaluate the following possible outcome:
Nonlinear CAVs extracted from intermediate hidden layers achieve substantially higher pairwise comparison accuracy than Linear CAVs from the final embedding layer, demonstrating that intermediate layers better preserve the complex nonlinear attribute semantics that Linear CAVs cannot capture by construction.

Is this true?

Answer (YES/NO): NO